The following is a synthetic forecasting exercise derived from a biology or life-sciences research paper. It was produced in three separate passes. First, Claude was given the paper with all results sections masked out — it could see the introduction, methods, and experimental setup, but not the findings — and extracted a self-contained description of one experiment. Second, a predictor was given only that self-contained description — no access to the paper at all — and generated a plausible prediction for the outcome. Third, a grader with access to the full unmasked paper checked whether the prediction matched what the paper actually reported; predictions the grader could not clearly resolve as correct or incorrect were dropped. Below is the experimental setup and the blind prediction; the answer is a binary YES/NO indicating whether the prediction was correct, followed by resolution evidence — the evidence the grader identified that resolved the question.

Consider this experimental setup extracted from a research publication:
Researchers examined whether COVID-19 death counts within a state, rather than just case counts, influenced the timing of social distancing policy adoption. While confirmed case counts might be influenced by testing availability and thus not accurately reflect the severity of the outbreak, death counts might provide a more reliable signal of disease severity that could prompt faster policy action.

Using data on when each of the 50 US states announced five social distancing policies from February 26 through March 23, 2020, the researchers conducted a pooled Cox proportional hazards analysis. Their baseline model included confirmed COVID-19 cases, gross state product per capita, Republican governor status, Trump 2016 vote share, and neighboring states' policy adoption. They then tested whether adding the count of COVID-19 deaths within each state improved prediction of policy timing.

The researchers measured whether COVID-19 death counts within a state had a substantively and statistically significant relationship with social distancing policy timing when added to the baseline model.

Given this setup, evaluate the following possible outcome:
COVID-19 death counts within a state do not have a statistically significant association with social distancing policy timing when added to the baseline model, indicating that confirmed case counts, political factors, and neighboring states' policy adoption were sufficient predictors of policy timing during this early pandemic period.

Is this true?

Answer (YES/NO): YES